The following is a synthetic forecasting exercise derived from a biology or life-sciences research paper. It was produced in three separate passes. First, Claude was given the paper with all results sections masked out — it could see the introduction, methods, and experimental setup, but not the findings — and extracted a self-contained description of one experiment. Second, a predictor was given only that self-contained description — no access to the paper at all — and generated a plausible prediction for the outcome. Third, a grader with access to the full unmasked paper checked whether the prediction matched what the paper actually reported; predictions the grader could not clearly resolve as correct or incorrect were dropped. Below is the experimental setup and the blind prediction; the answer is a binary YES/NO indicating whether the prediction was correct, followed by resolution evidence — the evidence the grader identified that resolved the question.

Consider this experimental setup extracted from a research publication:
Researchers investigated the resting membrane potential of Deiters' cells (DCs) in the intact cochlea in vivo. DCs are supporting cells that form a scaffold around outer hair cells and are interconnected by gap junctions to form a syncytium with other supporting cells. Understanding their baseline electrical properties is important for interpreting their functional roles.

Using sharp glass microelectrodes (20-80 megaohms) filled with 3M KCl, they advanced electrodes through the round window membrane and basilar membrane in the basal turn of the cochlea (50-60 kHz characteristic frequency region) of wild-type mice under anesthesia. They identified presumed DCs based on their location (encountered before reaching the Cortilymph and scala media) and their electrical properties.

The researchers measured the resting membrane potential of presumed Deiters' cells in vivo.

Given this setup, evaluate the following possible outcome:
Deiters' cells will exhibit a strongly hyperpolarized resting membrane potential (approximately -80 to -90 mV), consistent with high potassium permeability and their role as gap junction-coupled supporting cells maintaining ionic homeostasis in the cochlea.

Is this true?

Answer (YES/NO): NO